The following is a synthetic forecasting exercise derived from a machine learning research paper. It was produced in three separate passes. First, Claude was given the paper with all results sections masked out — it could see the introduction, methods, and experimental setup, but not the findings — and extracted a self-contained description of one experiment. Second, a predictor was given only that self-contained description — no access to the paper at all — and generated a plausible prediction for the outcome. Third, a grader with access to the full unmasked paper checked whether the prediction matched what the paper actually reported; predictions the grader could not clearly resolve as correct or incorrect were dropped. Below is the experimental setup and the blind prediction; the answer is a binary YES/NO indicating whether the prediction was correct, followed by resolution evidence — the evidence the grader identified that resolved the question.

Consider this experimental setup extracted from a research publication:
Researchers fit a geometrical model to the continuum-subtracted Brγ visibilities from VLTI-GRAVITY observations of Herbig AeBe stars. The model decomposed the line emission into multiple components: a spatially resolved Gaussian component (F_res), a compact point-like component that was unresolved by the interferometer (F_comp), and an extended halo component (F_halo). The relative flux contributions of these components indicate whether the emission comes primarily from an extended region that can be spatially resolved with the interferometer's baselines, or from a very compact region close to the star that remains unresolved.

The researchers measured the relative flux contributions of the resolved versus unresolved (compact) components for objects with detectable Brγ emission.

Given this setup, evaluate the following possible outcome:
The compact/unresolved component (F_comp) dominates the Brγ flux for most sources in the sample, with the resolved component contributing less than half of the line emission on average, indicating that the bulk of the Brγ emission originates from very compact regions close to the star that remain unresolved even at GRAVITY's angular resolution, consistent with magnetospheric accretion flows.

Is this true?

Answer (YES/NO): NO